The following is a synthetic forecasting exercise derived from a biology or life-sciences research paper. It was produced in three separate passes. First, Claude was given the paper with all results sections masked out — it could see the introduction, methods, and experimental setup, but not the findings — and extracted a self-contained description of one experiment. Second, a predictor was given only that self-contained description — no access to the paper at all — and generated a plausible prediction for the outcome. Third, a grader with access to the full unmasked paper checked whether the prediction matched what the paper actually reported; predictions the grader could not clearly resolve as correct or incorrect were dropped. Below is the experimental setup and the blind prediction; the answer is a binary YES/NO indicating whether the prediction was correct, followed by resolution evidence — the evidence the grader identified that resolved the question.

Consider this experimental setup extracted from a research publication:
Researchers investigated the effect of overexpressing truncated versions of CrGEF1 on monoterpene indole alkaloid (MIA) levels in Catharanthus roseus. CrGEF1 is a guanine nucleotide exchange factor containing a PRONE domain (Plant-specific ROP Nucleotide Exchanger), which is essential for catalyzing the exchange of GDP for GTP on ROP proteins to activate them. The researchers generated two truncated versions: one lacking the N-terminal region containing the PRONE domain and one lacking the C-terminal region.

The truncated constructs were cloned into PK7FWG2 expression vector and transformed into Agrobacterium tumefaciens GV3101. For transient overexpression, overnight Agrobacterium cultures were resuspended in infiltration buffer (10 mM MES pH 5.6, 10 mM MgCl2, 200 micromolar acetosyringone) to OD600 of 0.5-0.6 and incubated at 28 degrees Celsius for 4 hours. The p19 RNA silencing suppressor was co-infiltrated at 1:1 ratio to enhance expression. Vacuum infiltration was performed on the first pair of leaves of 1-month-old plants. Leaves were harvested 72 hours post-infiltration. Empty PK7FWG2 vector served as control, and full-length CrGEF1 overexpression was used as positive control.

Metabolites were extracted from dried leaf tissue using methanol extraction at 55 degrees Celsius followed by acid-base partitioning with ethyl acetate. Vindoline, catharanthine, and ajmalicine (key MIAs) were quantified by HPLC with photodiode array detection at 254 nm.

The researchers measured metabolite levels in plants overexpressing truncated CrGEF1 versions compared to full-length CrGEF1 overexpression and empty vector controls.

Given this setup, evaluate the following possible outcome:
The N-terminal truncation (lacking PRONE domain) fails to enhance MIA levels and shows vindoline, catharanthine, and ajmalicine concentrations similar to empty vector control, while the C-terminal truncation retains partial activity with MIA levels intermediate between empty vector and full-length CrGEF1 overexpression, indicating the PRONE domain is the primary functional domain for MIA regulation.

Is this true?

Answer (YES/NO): NO